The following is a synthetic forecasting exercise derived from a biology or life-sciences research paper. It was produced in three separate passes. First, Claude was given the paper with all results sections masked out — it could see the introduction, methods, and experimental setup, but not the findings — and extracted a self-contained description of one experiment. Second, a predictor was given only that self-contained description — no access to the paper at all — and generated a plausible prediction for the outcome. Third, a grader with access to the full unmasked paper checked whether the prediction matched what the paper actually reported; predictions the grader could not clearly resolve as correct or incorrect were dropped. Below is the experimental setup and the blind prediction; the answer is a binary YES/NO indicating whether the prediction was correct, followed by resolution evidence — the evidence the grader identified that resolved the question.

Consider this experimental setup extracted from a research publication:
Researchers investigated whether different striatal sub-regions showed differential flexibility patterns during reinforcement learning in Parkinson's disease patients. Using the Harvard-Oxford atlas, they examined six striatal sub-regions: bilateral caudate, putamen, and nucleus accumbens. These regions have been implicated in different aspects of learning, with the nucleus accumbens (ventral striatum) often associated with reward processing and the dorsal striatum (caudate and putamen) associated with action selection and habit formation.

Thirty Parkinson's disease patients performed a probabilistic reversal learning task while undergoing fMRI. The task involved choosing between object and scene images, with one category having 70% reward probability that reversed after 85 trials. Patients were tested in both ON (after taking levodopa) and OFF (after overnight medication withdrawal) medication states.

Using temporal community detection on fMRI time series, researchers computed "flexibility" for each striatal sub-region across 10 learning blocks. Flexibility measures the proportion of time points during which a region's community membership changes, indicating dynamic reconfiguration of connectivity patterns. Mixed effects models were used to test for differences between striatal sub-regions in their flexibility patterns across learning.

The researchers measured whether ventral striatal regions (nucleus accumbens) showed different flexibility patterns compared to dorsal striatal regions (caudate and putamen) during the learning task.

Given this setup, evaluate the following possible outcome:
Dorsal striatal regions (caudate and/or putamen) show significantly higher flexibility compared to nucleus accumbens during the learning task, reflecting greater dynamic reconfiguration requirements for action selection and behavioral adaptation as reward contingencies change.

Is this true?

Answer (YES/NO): NO